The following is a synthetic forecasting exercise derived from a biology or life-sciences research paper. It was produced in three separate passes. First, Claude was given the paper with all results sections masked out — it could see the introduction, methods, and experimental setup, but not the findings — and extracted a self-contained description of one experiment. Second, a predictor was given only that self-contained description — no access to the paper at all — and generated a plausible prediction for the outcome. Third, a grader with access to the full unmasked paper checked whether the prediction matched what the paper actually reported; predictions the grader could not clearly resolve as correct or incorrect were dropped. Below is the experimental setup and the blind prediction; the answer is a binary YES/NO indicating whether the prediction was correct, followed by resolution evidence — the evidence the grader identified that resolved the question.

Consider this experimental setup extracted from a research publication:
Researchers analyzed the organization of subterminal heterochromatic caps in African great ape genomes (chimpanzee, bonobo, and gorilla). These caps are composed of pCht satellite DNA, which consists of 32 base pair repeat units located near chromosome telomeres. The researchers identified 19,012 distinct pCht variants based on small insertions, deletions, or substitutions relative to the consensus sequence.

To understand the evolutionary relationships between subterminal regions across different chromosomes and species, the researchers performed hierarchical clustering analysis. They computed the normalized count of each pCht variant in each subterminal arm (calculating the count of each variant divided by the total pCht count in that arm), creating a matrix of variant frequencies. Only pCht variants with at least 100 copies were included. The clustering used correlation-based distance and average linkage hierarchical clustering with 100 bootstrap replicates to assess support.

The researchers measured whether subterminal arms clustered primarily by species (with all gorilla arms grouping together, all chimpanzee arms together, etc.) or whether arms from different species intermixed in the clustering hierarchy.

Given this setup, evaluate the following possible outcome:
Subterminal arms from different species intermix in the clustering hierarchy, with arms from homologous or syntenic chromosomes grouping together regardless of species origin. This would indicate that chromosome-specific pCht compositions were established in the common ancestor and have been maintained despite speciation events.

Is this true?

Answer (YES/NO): NO